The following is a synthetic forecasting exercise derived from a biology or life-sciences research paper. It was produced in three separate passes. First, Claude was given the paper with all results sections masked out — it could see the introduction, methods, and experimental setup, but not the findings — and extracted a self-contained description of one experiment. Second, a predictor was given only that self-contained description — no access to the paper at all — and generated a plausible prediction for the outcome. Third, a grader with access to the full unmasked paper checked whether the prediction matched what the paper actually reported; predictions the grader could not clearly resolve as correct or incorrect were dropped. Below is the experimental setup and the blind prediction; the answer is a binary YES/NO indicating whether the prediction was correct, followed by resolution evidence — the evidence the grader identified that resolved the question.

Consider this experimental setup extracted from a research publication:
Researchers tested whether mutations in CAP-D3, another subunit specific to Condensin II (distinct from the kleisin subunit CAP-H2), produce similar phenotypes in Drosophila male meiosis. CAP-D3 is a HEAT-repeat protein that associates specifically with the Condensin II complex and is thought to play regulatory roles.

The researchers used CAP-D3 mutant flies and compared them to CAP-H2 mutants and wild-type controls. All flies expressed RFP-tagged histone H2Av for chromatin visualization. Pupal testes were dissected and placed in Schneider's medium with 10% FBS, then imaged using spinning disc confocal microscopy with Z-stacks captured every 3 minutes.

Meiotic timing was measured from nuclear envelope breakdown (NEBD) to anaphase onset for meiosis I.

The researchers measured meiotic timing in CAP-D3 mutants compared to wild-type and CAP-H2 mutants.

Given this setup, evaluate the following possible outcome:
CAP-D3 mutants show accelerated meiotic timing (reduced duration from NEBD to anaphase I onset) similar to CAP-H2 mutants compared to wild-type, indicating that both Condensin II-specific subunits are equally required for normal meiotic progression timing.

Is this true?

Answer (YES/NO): YES